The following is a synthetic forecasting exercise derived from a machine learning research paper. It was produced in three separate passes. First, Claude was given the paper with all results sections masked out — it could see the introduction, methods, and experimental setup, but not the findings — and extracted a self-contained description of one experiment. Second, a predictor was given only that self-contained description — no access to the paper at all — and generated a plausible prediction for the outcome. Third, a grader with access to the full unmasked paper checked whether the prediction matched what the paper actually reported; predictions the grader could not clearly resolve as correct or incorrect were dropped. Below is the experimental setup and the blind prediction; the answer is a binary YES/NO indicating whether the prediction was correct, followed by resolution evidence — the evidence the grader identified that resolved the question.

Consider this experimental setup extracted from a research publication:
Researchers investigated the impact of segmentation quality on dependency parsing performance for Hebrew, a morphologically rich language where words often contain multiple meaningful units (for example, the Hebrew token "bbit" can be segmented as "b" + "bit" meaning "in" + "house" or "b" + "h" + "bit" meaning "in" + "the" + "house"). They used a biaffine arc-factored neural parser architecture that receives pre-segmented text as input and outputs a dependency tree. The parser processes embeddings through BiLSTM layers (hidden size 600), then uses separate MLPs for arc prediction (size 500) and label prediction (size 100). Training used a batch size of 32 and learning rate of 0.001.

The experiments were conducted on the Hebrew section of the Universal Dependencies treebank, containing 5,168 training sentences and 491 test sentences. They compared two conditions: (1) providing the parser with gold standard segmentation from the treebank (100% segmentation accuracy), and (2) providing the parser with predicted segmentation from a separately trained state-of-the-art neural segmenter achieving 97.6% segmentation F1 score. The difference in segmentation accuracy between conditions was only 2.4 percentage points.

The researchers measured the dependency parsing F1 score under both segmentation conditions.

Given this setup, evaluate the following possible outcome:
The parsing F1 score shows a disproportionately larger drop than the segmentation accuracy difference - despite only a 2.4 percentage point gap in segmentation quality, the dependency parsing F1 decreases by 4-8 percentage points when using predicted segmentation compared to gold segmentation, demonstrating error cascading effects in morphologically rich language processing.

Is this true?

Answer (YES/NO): NO